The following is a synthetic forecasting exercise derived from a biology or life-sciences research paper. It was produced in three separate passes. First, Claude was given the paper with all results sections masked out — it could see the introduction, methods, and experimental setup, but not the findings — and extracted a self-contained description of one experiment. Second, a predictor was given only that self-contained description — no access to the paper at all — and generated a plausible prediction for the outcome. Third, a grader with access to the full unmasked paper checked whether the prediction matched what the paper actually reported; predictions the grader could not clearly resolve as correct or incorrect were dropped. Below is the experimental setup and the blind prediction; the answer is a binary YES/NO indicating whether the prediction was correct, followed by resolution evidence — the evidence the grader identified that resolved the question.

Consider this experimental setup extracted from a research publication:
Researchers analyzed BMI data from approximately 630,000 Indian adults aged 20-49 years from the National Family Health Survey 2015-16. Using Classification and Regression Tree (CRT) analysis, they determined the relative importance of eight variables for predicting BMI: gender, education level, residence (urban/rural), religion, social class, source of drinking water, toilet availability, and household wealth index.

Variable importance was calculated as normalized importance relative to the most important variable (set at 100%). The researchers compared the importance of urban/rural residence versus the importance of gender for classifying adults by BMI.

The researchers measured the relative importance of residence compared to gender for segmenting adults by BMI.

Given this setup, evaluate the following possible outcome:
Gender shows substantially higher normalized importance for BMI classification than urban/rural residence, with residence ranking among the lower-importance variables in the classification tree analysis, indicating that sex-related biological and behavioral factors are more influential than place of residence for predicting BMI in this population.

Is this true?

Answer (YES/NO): NO